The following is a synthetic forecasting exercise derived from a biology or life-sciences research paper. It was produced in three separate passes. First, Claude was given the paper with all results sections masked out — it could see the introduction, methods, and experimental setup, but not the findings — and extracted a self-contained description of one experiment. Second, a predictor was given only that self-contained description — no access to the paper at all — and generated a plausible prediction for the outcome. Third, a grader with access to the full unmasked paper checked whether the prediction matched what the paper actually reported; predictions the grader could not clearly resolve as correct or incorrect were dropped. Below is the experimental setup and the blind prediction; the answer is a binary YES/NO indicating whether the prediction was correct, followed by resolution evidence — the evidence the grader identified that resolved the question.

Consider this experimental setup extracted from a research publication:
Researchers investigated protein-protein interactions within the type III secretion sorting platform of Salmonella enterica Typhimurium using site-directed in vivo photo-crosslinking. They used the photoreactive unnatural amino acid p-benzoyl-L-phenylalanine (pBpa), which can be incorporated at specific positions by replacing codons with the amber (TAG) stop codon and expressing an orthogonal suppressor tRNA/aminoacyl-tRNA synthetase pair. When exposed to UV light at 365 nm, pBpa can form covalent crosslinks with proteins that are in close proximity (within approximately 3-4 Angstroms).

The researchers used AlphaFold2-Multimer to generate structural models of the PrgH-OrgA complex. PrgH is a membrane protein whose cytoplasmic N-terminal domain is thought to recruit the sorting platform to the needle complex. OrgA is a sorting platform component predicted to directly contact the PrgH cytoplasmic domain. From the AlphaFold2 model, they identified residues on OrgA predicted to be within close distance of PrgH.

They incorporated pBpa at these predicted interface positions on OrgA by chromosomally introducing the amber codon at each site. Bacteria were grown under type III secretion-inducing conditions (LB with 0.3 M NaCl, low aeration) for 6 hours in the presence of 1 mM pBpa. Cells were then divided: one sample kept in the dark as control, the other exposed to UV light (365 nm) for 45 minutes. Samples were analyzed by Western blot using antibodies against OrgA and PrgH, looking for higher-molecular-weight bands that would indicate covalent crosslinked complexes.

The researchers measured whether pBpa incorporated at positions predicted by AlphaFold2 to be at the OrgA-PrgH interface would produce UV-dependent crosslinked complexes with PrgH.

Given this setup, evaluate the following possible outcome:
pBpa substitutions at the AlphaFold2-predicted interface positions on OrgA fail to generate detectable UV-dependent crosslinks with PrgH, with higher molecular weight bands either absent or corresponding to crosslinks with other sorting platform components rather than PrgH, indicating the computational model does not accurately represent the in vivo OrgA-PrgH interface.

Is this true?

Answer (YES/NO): NO